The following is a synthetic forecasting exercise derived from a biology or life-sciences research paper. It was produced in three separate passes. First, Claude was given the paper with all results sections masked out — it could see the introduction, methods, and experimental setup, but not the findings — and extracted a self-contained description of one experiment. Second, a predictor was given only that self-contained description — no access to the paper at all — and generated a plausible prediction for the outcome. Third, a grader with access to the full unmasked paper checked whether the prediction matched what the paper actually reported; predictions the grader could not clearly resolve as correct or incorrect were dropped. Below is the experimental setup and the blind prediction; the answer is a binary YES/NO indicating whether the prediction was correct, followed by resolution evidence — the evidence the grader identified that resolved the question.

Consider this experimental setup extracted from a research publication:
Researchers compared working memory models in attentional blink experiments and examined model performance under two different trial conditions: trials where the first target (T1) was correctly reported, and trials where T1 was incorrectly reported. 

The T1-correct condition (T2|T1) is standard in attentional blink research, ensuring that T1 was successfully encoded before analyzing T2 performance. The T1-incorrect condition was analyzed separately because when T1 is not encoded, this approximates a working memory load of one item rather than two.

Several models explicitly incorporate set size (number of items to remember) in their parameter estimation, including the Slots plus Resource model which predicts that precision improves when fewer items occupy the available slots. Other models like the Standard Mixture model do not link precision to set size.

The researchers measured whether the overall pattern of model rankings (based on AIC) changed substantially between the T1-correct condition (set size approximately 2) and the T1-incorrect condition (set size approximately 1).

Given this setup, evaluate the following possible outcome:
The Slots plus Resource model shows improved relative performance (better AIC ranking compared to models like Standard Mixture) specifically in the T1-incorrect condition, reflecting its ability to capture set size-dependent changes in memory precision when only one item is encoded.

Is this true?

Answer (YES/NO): NO